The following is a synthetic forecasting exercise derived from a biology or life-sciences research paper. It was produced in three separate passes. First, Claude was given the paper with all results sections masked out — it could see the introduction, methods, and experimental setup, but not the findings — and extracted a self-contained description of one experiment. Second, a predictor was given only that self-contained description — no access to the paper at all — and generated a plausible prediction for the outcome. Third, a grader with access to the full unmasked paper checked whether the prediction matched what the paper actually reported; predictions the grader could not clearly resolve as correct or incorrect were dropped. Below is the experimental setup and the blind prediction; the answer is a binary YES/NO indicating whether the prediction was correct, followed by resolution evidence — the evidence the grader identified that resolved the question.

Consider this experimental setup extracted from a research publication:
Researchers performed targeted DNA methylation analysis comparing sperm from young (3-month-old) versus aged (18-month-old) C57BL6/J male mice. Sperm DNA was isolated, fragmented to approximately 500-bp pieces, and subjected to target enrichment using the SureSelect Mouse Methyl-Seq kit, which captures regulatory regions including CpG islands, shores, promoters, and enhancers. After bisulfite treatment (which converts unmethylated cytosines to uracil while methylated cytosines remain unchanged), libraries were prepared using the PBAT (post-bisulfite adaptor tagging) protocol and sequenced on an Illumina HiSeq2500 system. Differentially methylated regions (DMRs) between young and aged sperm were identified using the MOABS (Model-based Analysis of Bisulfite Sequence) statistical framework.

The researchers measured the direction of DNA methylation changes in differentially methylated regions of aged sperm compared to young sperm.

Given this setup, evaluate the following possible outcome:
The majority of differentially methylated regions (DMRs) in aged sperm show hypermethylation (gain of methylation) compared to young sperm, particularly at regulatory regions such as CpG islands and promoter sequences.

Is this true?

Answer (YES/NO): NO